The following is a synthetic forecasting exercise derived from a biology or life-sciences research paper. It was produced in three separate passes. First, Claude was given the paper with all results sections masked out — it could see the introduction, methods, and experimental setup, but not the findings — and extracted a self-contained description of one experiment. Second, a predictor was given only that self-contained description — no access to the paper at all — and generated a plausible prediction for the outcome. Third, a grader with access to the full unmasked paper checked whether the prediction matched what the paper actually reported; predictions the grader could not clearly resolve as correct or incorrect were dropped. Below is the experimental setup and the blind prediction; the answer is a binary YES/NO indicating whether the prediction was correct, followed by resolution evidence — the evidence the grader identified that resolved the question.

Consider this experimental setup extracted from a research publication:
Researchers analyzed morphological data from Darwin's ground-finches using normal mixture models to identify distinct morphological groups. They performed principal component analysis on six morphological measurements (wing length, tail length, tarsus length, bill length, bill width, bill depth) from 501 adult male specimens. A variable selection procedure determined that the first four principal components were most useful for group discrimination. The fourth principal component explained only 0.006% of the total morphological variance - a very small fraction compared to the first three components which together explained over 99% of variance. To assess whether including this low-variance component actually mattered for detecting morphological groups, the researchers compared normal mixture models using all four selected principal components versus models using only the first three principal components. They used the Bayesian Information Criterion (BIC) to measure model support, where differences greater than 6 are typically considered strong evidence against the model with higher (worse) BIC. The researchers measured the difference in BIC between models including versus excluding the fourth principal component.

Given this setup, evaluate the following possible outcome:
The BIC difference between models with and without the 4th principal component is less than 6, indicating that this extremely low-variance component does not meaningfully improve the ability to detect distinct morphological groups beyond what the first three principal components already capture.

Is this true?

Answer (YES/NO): NO